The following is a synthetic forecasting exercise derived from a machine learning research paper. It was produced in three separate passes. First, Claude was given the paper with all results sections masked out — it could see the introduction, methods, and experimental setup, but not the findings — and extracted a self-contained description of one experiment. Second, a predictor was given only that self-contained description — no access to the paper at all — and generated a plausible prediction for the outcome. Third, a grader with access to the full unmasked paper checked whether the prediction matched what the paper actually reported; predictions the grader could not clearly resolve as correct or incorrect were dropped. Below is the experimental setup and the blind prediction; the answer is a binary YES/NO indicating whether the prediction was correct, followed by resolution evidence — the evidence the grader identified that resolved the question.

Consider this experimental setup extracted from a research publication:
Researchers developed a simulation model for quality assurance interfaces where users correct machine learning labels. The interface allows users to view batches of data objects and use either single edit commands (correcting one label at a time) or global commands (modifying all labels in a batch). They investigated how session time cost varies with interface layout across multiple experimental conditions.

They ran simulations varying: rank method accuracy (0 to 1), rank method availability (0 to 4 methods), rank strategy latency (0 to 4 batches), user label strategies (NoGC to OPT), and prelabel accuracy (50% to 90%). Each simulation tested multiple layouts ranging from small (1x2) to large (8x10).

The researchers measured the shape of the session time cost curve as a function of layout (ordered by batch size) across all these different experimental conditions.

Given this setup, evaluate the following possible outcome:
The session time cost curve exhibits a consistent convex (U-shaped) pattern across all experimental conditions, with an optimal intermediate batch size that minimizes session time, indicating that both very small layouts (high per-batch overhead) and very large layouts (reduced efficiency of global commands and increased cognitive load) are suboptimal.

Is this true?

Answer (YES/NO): NO